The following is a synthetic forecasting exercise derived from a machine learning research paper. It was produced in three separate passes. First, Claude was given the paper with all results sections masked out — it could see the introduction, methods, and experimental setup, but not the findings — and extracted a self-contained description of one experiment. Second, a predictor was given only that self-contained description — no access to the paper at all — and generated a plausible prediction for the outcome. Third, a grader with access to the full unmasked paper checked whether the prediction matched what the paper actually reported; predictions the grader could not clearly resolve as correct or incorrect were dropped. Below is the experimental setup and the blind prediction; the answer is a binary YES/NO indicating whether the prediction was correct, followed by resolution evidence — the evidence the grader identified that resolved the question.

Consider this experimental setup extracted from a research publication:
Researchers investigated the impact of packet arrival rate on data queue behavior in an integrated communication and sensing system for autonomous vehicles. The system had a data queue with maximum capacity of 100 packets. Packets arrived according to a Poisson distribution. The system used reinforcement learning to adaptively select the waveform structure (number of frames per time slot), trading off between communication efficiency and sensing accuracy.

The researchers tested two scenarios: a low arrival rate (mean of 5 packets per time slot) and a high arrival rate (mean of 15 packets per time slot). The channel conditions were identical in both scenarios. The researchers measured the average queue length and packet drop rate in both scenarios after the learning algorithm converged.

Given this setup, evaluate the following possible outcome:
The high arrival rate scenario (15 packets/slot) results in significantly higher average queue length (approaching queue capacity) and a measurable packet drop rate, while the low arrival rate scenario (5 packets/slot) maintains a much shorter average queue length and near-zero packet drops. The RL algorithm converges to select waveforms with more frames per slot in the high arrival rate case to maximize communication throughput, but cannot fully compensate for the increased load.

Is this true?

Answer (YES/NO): NO